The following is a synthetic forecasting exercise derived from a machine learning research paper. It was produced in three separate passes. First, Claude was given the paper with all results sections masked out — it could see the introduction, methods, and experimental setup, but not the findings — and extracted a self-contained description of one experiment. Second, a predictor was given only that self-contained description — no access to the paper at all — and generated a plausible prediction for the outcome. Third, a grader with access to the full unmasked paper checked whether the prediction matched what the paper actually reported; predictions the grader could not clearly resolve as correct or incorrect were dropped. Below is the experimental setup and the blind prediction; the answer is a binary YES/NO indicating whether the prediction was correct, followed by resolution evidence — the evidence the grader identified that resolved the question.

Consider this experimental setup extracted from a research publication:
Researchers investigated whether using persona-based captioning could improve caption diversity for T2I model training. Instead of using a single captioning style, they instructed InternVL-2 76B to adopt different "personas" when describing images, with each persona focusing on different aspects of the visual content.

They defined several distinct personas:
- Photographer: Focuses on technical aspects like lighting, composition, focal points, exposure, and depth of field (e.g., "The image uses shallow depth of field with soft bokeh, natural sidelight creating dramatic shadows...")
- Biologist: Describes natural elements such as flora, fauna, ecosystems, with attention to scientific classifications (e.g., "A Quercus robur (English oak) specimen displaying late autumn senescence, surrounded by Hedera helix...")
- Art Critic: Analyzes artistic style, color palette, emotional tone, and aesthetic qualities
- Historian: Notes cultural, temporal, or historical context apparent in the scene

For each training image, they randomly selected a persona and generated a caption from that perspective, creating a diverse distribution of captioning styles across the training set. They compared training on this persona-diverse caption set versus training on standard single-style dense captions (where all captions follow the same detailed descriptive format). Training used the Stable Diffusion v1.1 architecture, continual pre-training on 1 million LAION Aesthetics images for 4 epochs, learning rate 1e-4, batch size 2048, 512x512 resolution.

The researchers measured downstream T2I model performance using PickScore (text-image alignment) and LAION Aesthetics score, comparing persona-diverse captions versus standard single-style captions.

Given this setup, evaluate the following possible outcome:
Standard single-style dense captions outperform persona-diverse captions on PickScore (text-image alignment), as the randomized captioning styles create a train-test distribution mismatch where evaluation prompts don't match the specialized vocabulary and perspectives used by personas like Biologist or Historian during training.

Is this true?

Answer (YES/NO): YES